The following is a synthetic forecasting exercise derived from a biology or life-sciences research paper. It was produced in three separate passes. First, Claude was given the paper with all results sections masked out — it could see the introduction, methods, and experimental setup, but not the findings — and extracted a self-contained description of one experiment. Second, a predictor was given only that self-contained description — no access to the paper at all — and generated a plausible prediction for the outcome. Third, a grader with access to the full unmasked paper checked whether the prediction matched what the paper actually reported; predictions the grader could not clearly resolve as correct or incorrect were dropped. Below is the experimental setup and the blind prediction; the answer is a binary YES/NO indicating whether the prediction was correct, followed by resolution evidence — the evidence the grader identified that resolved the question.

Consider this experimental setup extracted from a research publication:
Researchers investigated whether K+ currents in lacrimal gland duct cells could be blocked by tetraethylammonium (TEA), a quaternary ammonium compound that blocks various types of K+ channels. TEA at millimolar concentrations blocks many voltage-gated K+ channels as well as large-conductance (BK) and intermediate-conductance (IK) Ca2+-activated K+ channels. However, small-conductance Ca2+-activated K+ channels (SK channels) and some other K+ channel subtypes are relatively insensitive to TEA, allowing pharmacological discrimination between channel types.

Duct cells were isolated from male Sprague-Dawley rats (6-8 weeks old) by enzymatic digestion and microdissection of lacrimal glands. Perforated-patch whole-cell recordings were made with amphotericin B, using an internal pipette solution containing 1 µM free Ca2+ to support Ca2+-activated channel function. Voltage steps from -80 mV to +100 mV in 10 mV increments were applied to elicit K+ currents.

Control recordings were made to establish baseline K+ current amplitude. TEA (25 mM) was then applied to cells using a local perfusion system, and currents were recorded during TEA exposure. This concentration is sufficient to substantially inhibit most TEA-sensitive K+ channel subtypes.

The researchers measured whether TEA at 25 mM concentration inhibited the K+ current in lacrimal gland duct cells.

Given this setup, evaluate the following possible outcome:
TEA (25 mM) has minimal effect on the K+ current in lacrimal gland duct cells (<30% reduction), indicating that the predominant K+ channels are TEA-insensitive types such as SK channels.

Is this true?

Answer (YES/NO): NO